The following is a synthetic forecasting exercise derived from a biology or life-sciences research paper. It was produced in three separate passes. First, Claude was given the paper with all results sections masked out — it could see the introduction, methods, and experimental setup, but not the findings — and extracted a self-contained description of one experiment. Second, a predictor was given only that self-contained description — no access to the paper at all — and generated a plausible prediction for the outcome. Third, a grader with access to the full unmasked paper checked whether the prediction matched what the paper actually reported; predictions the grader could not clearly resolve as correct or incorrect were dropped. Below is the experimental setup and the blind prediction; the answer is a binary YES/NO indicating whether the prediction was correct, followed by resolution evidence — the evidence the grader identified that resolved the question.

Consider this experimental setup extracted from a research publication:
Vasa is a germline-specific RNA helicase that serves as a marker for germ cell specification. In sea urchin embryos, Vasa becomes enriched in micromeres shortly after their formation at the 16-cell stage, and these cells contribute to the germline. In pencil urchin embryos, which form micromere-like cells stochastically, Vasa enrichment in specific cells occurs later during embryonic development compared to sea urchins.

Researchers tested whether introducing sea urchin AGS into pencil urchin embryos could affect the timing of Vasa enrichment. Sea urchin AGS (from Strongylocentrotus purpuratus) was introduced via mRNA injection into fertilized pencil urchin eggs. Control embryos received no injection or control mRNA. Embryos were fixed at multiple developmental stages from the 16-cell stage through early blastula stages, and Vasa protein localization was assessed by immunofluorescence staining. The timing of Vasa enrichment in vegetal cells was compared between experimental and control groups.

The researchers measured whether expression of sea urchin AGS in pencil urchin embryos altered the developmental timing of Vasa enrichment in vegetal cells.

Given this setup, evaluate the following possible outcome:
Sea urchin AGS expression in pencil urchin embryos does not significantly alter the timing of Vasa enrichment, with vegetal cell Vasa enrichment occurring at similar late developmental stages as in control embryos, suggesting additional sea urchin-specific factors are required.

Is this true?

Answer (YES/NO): NO